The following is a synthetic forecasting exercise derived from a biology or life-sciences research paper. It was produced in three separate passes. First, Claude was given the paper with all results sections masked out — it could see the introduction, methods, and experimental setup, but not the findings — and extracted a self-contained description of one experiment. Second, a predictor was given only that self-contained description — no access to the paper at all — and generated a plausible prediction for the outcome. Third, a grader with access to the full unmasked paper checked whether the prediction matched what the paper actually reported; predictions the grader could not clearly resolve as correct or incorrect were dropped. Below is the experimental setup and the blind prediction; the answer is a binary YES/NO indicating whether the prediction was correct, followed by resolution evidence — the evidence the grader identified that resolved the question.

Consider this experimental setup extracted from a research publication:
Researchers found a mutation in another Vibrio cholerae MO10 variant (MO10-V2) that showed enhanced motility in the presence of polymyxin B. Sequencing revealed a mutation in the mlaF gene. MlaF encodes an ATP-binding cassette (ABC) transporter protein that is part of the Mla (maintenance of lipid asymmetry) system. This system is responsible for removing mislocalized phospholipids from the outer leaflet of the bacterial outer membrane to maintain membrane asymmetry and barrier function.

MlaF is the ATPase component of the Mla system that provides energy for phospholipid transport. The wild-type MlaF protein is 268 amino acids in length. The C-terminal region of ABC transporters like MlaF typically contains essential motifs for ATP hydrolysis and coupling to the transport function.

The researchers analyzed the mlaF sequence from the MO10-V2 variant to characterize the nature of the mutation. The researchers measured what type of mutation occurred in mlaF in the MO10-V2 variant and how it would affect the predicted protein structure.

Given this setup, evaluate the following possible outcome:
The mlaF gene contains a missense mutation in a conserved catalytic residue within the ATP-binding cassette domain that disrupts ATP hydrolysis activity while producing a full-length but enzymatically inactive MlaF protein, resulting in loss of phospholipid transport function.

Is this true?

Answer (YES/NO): NO